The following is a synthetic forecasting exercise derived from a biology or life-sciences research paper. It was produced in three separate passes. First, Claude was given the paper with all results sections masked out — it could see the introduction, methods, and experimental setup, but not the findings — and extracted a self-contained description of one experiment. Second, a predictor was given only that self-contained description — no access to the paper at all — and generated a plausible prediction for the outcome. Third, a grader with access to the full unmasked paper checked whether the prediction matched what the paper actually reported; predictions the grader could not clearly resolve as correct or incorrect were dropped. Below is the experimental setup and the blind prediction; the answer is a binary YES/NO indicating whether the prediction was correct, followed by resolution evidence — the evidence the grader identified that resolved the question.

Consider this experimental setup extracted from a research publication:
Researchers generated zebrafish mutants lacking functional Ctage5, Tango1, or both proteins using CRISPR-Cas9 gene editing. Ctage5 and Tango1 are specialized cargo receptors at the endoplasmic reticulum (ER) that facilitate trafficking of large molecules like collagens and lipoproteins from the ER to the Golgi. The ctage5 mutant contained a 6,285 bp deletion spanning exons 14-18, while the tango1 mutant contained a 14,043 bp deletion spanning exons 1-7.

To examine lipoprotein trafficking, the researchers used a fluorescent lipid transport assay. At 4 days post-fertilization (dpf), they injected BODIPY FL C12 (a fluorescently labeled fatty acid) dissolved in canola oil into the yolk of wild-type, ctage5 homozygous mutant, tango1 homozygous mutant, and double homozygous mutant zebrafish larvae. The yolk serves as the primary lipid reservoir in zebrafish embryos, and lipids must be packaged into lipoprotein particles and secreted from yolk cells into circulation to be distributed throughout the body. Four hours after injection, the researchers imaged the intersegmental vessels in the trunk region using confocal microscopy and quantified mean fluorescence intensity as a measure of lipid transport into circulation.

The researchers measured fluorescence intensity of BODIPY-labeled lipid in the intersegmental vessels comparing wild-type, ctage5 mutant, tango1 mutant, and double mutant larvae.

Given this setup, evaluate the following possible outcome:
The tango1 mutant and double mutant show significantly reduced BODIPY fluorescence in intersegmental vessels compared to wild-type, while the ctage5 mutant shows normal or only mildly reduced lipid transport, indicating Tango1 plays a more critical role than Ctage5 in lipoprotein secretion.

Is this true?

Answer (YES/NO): NO